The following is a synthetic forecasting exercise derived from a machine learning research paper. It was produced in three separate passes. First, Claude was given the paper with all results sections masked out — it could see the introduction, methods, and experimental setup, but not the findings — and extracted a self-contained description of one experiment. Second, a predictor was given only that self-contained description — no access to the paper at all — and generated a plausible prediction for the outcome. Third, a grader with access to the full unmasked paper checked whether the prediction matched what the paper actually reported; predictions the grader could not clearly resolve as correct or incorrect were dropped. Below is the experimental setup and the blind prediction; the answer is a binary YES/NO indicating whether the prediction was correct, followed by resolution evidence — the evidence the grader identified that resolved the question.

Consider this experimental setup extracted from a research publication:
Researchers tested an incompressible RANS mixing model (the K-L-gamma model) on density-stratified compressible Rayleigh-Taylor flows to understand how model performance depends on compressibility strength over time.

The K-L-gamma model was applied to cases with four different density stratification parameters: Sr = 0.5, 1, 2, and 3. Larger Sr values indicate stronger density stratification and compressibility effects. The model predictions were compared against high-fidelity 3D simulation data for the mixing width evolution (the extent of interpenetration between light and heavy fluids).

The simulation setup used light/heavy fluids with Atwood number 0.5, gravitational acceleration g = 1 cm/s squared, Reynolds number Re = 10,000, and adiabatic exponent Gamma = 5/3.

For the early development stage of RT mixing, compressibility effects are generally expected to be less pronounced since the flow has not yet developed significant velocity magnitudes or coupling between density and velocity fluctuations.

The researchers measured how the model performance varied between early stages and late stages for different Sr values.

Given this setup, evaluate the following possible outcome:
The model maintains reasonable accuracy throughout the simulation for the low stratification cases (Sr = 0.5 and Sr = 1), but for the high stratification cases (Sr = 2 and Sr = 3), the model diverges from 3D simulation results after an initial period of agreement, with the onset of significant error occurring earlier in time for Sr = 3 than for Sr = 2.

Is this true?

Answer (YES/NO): NO